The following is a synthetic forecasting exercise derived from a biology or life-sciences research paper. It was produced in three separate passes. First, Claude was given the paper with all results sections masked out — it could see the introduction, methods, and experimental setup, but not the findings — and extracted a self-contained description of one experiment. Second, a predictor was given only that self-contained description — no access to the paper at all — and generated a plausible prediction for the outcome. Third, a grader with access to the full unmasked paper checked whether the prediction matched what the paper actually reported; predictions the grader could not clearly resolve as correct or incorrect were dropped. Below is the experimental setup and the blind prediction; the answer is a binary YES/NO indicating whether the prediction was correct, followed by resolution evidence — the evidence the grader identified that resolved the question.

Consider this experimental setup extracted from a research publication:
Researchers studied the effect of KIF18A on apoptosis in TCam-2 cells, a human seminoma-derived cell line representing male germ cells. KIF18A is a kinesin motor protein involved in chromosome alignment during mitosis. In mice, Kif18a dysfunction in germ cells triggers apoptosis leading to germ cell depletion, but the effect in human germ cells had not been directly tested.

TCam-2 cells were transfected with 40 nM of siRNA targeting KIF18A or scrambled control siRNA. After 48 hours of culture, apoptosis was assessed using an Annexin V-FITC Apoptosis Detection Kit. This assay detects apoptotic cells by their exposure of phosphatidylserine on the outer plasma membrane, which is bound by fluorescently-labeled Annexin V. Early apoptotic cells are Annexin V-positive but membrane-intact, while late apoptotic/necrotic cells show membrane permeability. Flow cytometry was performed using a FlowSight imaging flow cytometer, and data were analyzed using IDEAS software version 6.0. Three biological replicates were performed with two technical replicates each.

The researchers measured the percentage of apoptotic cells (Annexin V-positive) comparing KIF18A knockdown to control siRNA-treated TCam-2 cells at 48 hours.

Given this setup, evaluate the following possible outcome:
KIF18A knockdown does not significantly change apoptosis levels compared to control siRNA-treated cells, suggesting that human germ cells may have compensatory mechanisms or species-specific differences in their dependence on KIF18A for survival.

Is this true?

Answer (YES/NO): NO